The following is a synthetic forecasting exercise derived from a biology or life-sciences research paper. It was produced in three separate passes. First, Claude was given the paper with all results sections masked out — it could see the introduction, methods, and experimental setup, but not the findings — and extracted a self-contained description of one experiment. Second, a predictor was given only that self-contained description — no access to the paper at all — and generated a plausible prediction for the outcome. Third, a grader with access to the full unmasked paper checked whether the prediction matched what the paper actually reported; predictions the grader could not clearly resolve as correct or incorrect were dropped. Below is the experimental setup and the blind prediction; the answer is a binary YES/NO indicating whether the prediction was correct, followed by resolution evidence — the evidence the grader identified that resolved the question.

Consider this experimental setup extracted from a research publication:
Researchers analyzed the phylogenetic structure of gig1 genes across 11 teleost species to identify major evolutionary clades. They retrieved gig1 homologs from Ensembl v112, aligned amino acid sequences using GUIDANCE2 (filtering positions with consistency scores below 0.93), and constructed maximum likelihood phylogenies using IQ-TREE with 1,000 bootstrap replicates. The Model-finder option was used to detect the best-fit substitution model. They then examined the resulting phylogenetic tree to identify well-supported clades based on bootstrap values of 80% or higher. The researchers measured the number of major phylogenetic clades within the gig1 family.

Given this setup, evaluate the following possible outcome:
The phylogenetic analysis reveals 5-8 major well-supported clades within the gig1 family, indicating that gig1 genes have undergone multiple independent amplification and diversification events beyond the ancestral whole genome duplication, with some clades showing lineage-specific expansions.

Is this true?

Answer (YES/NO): NO